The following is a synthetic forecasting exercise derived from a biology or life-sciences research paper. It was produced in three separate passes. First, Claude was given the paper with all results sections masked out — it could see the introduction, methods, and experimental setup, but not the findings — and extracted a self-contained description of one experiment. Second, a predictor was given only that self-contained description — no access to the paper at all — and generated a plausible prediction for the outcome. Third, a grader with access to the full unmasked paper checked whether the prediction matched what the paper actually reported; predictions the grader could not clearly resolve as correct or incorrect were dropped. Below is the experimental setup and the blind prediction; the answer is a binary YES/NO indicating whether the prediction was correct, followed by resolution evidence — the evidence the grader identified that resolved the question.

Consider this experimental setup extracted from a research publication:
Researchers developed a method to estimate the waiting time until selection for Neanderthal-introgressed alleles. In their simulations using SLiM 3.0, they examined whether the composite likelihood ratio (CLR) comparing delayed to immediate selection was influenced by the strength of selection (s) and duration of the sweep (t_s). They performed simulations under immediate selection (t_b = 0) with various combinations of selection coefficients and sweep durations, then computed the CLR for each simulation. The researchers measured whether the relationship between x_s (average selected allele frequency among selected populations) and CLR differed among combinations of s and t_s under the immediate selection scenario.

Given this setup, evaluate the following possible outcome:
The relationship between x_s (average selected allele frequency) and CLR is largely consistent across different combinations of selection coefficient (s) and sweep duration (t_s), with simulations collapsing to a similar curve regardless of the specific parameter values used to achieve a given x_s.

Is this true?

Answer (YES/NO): YES